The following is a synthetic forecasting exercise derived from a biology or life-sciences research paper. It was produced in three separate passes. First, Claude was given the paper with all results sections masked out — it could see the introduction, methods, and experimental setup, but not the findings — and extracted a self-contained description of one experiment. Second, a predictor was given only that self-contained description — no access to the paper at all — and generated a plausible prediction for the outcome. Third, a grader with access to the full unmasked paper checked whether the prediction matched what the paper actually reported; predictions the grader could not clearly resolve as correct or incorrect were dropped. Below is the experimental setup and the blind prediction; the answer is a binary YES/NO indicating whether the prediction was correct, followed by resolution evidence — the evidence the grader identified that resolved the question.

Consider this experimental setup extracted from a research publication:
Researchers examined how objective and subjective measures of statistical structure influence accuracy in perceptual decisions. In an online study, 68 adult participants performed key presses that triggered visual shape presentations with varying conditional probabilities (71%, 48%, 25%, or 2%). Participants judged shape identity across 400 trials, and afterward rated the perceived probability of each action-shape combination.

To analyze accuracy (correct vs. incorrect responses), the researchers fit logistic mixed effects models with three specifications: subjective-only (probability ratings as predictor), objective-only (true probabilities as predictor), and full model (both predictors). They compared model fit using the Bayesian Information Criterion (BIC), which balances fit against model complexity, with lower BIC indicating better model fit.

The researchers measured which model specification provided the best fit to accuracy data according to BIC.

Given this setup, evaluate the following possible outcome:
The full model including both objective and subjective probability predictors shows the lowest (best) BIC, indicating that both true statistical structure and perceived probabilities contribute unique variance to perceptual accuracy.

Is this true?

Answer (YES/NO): NO